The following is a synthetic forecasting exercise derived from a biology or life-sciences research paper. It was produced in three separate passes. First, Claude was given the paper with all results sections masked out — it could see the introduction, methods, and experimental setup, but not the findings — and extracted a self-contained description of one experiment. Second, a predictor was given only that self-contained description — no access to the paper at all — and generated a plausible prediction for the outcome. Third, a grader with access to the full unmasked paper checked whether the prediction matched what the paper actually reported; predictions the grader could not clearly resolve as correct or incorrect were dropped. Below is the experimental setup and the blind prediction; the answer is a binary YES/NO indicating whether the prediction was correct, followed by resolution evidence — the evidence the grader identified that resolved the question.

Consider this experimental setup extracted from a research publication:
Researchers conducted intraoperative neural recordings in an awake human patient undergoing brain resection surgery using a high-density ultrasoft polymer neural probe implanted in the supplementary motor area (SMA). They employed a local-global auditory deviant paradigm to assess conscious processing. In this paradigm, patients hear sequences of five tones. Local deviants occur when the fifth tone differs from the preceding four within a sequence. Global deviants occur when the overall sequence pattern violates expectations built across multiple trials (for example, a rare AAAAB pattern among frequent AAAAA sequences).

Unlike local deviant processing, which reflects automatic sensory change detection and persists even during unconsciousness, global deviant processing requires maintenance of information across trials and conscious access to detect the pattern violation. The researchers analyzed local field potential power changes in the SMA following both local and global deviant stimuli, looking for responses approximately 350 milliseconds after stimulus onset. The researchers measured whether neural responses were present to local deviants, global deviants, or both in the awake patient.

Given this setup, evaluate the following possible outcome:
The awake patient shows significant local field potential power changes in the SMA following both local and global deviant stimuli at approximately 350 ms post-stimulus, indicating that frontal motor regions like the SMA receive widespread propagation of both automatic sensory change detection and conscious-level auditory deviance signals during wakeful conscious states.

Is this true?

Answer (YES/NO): YES